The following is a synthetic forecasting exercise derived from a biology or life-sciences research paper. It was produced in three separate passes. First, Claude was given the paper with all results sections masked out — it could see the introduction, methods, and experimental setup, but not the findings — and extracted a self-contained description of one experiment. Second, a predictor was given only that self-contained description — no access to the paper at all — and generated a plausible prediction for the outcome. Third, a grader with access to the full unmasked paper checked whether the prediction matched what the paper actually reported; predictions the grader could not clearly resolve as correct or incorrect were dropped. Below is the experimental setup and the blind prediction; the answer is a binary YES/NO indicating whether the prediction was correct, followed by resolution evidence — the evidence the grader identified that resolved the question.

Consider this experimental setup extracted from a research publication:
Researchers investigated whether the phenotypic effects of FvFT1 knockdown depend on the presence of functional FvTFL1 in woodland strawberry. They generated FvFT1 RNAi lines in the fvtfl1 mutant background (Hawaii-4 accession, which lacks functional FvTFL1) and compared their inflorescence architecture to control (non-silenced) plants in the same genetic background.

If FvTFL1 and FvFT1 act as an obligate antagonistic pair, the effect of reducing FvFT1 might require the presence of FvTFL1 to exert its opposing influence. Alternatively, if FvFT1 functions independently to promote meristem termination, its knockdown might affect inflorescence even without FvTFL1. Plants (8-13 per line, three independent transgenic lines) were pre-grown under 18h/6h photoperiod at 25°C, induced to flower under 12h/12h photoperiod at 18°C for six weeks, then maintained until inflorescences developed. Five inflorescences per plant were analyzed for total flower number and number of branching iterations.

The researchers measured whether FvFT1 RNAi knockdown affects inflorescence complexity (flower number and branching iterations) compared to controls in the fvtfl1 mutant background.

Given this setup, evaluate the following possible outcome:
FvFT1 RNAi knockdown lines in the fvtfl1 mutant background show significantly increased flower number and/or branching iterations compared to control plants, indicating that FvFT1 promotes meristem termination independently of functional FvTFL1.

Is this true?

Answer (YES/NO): YES